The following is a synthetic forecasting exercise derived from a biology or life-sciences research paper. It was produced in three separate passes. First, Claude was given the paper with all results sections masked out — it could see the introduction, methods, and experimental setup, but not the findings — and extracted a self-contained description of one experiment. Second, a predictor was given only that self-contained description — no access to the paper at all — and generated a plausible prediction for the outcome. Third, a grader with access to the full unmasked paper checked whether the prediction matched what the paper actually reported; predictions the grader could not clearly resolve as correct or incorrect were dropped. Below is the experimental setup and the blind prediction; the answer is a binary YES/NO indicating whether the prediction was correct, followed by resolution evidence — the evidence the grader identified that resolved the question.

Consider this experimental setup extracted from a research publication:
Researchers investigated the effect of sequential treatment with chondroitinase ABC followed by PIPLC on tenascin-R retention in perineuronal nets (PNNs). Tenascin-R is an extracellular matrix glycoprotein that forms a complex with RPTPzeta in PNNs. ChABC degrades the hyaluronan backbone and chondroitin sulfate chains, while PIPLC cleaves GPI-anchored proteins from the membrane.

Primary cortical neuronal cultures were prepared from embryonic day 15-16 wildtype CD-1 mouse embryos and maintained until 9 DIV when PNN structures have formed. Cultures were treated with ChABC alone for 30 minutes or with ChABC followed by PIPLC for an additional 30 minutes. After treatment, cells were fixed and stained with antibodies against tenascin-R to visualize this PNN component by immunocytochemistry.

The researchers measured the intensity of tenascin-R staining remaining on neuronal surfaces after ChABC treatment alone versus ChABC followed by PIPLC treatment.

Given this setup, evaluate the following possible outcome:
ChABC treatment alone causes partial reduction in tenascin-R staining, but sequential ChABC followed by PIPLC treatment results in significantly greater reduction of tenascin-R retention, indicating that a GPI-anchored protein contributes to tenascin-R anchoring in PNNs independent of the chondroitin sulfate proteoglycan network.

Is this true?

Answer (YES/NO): YES